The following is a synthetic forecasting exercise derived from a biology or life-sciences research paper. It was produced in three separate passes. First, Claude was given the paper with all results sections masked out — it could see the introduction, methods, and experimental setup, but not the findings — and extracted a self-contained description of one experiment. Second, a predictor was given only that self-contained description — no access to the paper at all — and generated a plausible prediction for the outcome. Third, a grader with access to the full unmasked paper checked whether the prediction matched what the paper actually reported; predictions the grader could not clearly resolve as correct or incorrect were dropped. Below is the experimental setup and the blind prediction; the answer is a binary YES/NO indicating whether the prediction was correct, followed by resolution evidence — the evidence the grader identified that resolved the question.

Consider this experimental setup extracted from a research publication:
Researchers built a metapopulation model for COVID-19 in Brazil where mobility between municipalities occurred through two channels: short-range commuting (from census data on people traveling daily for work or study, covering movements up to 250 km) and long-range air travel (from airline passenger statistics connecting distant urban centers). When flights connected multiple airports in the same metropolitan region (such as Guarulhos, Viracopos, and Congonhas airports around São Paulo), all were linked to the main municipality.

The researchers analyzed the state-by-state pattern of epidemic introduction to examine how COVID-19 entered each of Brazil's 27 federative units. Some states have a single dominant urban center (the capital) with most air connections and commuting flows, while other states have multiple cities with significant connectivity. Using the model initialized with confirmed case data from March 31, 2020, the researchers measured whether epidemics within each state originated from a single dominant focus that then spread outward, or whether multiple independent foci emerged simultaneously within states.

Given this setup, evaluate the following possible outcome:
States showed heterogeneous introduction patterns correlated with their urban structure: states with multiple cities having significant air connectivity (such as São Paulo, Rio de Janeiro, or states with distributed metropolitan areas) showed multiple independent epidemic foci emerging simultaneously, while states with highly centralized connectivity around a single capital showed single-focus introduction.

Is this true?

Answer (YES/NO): NO